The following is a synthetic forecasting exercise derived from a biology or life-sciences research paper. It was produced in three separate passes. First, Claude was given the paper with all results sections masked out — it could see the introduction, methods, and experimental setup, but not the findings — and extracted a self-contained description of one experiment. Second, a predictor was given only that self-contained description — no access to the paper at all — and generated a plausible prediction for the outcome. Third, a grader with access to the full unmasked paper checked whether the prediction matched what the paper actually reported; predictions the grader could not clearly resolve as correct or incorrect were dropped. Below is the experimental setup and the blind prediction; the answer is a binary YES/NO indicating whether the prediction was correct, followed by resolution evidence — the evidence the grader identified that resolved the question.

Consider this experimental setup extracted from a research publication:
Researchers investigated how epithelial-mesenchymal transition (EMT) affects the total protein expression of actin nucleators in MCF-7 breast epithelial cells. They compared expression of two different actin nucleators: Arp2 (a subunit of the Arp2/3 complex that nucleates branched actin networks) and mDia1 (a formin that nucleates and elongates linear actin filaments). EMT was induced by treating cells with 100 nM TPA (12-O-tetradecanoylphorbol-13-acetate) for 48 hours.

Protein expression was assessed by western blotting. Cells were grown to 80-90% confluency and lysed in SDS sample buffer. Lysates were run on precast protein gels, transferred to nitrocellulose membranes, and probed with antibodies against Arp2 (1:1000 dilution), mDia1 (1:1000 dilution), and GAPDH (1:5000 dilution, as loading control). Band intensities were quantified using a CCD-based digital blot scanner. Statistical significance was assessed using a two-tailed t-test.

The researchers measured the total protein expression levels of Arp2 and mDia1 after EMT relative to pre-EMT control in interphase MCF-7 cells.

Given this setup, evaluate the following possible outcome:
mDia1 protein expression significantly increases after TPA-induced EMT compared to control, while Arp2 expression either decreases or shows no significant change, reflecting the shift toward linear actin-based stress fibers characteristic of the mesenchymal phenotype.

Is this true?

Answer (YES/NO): NO